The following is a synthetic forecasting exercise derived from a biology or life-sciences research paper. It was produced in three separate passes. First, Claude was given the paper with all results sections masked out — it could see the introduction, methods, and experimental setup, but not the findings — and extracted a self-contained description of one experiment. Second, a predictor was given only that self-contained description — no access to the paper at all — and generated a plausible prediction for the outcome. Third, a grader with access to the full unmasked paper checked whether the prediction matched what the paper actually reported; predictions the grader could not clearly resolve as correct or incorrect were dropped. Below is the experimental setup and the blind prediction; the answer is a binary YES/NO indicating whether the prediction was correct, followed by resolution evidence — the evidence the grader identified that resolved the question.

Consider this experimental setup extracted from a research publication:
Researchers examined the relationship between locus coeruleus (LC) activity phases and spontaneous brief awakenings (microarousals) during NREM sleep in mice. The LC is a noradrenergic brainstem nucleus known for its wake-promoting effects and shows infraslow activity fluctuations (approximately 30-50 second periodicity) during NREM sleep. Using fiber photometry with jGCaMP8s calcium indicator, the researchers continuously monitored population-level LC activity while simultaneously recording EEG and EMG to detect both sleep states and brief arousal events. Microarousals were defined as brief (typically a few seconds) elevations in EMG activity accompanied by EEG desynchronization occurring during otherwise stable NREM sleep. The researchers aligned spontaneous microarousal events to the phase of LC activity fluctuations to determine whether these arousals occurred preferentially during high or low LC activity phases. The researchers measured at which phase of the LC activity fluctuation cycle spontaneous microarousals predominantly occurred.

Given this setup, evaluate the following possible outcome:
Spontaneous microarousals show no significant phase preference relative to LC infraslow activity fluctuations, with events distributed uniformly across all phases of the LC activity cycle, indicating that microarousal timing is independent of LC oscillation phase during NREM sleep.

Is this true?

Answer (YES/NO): NO